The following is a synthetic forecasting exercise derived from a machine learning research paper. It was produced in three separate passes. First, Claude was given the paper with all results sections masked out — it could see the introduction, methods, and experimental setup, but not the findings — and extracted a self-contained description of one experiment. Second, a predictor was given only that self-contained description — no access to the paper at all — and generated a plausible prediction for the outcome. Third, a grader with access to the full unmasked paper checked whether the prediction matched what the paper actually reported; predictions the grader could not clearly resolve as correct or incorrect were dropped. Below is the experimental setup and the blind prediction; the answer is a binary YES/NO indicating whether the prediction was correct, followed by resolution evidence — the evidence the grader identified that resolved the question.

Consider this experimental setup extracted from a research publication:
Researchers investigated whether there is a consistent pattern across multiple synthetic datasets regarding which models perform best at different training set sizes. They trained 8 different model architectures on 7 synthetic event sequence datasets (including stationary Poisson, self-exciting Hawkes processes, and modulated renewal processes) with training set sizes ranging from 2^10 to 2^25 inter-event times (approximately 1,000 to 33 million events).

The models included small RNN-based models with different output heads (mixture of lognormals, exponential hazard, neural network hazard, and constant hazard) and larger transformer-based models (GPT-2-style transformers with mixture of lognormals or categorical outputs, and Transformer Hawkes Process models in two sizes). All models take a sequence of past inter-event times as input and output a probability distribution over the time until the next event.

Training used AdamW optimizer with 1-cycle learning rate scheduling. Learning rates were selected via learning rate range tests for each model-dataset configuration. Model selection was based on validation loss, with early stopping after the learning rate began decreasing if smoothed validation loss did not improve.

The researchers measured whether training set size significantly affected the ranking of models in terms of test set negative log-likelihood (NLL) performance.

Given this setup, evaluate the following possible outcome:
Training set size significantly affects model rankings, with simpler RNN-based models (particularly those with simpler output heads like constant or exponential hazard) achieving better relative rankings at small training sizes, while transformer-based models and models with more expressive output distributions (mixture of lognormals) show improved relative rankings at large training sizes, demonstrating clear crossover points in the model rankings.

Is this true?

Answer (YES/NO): NO